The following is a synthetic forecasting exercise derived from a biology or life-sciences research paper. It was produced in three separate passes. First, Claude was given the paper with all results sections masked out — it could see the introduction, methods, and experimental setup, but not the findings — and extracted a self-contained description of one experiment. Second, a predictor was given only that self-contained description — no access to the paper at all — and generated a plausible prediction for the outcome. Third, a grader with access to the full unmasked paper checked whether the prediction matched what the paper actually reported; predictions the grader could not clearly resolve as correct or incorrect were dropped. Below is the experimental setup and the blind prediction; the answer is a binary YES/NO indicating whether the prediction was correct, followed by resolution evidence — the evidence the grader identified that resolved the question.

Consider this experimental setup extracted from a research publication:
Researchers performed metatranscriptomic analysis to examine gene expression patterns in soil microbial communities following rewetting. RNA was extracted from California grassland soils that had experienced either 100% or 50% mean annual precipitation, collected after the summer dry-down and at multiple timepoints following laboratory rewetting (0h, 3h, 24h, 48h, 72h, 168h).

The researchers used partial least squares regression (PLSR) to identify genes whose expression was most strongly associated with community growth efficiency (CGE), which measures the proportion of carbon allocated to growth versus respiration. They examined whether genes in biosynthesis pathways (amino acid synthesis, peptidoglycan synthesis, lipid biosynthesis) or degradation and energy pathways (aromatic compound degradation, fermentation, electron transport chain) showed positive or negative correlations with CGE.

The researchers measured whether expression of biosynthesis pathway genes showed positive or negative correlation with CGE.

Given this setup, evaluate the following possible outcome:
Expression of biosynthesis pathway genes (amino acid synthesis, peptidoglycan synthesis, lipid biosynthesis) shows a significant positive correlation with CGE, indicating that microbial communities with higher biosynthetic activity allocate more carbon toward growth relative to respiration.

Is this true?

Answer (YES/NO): NO